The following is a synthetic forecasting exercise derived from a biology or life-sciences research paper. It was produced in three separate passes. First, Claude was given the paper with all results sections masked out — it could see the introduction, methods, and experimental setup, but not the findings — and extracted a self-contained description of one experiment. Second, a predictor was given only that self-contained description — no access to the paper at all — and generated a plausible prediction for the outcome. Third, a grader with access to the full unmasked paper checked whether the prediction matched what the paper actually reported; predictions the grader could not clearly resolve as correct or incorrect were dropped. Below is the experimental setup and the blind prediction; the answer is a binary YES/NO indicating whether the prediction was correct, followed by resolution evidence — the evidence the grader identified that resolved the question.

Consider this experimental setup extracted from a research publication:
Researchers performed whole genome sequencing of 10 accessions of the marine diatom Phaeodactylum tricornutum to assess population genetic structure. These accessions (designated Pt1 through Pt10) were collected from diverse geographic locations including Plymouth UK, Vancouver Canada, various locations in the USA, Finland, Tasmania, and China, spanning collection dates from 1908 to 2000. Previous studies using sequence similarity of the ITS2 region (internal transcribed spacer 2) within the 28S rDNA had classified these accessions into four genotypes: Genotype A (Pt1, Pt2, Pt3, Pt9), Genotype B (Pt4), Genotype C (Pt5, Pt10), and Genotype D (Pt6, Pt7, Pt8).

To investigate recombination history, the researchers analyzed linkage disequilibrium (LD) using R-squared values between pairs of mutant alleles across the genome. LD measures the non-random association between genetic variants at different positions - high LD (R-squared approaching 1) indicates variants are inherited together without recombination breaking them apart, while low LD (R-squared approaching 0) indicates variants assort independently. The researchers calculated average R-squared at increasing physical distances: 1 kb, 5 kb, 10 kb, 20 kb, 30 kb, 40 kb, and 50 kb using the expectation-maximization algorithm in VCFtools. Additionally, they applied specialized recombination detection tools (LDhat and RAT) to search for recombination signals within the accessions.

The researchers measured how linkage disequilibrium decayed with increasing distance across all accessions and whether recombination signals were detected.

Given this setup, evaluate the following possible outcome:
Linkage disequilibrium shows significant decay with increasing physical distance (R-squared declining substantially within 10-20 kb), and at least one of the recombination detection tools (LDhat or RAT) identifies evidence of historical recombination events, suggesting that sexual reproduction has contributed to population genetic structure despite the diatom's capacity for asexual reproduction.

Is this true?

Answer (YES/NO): NO